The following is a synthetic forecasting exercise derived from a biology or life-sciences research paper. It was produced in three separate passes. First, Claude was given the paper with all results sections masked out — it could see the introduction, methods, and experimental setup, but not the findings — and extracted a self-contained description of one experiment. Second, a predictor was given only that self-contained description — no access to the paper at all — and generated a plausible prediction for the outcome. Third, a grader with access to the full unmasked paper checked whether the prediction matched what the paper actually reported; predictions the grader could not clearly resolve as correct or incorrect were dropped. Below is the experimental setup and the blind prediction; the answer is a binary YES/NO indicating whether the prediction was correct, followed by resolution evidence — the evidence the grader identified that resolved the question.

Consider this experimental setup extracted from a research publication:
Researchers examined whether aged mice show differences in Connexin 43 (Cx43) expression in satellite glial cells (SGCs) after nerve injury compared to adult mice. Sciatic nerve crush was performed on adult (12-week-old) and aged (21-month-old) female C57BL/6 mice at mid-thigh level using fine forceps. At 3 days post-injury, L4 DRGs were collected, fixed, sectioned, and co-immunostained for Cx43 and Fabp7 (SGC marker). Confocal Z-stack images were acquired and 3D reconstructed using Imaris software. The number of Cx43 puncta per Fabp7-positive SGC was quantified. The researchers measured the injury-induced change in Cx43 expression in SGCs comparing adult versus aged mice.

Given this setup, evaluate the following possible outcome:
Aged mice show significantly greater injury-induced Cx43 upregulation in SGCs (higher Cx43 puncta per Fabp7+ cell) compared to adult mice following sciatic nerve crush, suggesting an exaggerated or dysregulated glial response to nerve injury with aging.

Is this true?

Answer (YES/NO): NO